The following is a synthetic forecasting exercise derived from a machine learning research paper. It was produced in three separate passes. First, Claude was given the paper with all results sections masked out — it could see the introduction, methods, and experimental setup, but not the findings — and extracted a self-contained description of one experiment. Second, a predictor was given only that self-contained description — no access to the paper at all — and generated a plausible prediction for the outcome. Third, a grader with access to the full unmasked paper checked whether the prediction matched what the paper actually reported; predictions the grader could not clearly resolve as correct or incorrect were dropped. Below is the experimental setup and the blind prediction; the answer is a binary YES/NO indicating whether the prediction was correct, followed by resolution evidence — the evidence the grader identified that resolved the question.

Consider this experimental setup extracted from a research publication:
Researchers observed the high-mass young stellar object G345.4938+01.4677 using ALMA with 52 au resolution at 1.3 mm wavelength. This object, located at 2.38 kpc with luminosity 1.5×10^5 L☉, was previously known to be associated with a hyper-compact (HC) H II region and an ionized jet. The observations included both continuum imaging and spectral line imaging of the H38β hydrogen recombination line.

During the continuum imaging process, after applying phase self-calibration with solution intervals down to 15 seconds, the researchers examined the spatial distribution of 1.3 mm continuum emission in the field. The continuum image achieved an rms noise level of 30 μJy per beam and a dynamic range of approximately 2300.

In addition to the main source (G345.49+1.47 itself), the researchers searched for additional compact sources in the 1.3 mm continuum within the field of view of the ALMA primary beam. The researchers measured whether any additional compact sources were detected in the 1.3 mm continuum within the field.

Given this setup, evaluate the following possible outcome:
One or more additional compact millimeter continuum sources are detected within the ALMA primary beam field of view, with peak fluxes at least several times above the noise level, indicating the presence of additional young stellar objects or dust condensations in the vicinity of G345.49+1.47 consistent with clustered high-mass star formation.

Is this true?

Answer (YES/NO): YES